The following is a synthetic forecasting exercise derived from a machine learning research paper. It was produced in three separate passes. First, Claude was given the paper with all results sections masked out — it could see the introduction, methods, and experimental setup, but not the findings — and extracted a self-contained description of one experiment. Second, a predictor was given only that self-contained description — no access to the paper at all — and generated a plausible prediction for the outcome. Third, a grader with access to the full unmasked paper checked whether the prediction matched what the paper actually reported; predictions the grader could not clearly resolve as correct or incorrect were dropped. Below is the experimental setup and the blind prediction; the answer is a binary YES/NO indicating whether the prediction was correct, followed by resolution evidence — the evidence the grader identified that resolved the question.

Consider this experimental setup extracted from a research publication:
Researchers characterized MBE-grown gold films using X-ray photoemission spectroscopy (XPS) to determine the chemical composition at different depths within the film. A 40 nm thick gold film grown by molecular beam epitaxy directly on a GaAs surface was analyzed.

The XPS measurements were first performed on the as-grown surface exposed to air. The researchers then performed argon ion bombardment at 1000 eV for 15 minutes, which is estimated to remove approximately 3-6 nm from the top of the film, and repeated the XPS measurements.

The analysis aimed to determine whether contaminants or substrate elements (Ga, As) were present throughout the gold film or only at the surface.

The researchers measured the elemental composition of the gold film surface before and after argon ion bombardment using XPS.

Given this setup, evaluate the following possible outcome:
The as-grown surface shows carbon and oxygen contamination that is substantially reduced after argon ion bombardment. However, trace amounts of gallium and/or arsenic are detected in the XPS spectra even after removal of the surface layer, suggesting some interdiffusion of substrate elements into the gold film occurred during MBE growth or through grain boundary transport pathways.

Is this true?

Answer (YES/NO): NO